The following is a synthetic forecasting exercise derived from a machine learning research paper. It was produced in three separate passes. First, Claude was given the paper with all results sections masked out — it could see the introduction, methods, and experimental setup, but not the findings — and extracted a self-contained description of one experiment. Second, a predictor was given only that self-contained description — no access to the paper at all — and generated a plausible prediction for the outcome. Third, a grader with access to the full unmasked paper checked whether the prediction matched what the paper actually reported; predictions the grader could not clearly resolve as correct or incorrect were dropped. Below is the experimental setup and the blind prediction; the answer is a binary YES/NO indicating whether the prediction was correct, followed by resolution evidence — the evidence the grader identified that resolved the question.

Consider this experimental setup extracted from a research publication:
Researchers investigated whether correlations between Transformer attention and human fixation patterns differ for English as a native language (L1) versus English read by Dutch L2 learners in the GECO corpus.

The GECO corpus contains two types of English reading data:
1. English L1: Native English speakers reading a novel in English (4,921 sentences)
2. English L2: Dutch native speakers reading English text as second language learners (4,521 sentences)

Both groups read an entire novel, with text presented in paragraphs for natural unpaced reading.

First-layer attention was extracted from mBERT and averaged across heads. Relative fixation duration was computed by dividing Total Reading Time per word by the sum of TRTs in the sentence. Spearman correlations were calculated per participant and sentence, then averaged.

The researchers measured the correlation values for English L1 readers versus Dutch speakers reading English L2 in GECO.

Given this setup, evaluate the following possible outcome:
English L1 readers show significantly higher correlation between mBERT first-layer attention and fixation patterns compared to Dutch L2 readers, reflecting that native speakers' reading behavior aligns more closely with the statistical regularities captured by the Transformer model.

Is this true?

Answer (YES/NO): NO